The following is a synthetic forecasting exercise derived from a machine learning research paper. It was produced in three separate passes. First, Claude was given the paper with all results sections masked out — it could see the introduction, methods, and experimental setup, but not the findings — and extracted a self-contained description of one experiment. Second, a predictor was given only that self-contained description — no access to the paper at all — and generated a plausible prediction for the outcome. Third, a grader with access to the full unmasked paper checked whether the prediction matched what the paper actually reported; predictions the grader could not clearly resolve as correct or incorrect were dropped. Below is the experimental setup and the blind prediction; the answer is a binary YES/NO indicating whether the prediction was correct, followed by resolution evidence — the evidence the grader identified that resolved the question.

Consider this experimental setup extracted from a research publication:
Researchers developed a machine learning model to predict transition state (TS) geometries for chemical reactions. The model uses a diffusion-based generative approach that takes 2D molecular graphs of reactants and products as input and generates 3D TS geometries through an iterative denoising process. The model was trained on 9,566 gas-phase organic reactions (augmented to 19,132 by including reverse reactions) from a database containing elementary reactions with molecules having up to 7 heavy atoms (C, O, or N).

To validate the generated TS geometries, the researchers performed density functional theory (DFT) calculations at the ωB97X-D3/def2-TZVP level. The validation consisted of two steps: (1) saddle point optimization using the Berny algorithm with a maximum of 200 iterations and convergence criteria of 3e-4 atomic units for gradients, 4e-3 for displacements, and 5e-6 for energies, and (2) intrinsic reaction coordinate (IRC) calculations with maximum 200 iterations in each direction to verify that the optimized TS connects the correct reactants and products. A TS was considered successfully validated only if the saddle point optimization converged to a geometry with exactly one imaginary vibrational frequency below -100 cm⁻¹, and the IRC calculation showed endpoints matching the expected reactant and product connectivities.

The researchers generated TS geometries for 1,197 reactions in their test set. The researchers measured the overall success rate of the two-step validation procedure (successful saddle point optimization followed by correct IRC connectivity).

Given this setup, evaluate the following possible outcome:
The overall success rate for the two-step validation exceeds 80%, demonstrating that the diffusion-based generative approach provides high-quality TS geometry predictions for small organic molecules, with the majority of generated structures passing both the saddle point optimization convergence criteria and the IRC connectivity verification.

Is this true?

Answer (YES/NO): YES